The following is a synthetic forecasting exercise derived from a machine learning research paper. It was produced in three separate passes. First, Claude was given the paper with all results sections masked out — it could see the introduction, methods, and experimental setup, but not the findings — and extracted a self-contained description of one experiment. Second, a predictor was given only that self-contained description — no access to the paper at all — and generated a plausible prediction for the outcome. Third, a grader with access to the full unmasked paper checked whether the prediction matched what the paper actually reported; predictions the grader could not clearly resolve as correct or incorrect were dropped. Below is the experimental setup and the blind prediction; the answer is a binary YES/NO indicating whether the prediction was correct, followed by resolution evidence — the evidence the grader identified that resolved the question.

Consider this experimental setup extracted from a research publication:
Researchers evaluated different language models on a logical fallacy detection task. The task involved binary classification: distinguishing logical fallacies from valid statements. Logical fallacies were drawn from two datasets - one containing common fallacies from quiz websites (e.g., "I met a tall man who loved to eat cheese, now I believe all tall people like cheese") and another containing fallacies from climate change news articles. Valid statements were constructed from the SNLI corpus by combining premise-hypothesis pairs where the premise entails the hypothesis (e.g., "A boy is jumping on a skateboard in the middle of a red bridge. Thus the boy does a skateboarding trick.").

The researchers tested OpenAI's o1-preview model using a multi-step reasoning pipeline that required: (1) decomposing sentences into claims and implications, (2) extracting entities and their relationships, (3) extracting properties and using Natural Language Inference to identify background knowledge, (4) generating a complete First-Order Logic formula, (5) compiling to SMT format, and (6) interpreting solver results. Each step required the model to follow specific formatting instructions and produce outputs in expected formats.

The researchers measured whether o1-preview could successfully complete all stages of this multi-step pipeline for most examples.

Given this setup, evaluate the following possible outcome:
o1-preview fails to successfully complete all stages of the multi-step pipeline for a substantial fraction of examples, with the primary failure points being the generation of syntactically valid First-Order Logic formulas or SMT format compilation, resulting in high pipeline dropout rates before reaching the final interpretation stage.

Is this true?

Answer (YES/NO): NO